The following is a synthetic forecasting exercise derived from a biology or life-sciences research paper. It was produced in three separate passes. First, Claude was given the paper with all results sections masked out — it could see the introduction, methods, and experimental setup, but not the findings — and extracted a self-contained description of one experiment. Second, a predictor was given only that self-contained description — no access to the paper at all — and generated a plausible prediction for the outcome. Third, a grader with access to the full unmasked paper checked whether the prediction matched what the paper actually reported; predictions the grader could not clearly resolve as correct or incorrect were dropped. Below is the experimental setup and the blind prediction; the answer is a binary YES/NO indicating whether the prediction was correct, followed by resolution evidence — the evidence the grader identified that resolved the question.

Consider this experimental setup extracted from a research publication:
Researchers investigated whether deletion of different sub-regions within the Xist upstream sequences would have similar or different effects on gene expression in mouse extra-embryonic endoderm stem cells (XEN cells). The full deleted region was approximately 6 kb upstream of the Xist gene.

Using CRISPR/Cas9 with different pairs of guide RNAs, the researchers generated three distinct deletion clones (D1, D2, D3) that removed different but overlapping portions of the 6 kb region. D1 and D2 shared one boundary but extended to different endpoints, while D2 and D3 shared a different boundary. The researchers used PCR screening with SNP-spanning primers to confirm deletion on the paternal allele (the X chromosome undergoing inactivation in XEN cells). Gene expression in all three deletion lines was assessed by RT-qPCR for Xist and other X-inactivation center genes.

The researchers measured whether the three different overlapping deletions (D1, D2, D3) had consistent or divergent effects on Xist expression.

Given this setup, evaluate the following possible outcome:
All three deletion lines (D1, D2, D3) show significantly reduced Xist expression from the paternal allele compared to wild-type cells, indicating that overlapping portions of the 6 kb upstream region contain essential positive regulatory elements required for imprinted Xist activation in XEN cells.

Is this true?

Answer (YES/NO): NO